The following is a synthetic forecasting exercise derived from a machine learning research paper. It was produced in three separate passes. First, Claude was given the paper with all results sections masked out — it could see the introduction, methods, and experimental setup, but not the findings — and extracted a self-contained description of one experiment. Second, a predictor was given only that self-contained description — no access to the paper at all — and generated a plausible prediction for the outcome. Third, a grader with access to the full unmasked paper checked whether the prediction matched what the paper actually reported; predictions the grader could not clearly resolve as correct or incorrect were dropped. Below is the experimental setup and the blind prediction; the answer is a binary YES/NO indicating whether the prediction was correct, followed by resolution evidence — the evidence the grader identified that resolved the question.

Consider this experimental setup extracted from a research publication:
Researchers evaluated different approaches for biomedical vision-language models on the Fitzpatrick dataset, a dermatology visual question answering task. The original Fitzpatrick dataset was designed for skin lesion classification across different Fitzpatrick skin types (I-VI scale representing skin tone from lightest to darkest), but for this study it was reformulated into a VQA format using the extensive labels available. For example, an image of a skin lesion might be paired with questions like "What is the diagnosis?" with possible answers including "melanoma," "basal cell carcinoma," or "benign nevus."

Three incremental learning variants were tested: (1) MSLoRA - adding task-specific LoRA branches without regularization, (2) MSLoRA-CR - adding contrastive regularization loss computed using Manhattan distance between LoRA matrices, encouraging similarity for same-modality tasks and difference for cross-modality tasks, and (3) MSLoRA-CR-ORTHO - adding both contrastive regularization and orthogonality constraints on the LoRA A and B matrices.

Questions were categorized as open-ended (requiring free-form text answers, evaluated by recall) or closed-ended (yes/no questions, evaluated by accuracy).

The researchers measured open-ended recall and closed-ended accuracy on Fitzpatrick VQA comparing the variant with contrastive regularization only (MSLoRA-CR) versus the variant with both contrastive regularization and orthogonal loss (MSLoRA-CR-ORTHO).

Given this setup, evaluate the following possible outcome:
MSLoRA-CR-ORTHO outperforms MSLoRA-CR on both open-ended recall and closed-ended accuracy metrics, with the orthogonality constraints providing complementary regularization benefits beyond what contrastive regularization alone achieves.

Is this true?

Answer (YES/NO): NO